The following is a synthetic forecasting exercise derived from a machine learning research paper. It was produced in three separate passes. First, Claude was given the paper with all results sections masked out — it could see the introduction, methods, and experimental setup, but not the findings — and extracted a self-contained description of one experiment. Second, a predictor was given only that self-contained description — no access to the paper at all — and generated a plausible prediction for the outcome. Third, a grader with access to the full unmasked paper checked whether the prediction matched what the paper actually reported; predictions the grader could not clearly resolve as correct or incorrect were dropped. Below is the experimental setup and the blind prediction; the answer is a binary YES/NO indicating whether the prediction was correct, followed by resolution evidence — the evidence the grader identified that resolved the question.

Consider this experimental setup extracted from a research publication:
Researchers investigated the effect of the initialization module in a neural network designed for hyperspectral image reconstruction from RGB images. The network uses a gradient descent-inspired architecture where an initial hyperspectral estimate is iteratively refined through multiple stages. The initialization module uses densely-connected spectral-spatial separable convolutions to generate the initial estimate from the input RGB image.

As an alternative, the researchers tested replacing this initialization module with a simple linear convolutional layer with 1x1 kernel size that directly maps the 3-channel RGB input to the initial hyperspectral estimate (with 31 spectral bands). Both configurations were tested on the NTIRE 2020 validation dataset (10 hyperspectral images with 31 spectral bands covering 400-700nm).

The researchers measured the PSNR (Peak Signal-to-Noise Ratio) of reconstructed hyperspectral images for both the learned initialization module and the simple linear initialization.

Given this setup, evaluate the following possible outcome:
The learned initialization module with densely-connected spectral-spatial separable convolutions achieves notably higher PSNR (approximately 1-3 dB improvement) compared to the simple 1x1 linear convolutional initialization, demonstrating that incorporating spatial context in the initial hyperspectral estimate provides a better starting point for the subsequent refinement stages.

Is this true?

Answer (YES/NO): NO